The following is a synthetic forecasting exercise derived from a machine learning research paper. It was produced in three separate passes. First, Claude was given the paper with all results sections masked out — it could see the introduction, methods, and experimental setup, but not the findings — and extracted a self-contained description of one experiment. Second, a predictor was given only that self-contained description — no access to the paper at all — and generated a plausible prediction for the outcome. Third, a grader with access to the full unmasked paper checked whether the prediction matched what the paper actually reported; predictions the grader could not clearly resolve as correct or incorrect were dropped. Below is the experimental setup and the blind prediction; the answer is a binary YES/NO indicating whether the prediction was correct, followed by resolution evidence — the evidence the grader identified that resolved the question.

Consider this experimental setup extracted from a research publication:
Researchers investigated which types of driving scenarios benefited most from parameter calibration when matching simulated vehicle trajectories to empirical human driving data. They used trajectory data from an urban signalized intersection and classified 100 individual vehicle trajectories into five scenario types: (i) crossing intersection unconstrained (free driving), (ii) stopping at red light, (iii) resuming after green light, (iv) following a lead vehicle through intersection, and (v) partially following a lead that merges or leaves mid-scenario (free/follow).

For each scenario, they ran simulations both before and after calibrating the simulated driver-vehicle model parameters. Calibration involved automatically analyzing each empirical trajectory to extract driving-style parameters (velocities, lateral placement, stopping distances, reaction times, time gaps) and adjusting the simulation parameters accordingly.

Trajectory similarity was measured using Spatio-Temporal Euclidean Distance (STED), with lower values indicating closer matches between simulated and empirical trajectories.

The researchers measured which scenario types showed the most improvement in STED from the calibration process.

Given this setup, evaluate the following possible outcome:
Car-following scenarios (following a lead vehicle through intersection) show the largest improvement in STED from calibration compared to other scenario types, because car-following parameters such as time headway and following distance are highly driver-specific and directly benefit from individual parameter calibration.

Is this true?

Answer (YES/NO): NO